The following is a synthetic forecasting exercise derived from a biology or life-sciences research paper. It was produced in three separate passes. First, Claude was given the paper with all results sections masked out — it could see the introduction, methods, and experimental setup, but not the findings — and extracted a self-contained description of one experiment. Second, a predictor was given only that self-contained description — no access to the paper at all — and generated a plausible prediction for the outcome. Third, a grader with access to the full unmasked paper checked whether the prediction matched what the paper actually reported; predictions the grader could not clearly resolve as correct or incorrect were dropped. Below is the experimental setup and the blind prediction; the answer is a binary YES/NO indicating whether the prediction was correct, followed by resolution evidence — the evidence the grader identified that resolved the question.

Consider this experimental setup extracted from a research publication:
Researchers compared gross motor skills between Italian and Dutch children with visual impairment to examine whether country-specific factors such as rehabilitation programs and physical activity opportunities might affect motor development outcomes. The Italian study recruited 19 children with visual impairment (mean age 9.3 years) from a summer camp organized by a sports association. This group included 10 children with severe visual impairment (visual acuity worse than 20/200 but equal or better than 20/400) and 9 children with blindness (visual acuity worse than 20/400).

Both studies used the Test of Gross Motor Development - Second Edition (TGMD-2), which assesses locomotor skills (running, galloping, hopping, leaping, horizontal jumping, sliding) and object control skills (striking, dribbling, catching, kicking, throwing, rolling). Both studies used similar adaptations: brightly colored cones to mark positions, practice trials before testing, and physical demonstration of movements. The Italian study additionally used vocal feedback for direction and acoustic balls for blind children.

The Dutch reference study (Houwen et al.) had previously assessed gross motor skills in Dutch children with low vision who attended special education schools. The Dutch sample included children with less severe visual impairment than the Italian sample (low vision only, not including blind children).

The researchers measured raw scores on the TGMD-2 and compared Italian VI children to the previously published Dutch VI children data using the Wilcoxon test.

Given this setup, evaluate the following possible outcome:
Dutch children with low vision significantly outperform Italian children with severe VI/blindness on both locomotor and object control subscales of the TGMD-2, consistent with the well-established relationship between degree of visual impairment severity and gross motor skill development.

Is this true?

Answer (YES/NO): NO